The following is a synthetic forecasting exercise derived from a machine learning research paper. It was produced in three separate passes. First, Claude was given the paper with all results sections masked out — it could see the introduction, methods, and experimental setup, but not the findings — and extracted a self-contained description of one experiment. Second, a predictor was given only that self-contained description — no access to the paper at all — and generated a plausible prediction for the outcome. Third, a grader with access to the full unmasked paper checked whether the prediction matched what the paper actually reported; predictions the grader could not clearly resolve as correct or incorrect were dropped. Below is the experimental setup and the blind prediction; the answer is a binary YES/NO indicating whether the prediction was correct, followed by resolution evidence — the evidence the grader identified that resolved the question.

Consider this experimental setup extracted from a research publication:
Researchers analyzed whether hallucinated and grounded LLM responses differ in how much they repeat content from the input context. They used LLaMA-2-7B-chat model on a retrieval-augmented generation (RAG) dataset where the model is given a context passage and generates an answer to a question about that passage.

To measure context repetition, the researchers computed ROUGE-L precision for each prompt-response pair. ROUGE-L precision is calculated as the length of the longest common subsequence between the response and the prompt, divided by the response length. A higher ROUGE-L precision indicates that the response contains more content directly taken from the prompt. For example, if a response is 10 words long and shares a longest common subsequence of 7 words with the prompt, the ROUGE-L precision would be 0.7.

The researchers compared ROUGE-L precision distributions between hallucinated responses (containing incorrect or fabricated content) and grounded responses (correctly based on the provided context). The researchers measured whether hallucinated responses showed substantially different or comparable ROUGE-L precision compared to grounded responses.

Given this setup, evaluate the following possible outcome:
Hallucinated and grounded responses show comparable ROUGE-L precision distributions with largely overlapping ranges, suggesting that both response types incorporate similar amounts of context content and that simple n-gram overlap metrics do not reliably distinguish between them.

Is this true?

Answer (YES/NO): YES